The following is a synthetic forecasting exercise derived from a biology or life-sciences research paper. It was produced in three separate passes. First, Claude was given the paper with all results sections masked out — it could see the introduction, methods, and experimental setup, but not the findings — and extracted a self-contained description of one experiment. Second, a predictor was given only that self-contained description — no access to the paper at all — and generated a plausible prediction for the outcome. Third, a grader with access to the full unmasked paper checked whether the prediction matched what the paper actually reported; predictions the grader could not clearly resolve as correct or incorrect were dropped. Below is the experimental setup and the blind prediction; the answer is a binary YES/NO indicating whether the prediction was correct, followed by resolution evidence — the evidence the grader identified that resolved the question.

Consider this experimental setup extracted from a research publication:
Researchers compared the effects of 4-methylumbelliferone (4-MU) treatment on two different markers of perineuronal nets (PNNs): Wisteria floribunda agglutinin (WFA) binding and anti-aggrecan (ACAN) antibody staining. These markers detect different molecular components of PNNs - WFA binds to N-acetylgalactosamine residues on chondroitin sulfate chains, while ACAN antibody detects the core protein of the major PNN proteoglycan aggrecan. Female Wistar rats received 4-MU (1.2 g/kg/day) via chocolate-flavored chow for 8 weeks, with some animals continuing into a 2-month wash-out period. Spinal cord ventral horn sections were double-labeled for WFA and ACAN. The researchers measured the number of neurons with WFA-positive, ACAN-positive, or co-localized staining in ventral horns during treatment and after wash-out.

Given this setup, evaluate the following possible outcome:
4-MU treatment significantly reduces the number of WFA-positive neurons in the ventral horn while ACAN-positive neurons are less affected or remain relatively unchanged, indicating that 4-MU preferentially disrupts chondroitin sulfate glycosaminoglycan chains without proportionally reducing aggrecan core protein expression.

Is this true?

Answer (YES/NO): NO